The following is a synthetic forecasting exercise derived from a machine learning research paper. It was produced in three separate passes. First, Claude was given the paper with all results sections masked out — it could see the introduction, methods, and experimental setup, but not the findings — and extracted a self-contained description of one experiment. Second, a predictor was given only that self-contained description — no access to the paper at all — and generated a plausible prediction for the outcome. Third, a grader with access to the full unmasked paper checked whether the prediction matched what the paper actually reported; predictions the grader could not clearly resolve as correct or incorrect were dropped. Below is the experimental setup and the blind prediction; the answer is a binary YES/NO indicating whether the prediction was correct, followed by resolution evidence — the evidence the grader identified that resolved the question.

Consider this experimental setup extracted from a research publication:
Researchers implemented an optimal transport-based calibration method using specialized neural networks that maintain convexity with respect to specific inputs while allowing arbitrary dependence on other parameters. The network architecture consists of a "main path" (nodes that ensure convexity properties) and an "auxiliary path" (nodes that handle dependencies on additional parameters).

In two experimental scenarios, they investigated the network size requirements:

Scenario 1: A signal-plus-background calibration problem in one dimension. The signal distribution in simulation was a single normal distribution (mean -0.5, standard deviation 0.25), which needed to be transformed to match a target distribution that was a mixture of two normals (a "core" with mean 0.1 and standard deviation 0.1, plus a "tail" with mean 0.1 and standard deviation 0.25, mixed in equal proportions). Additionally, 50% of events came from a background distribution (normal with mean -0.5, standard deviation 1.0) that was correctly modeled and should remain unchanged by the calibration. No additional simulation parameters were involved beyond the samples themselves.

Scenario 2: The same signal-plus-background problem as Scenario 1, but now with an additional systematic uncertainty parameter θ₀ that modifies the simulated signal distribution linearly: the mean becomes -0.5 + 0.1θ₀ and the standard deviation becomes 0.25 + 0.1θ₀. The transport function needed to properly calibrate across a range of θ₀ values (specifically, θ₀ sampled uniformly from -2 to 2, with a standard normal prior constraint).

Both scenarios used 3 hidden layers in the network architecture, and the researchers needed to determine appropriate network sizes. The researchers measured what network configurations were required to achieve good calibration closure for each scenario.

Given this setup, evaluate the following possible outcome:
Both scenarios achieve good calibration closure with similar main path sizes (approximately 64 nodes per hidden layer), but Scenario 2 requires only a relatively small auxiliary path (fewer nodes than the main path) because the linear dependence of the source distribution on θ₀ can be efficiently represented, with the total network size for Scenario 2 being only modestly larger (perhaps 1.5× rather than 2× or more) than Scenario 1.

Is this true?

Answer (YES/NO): NO